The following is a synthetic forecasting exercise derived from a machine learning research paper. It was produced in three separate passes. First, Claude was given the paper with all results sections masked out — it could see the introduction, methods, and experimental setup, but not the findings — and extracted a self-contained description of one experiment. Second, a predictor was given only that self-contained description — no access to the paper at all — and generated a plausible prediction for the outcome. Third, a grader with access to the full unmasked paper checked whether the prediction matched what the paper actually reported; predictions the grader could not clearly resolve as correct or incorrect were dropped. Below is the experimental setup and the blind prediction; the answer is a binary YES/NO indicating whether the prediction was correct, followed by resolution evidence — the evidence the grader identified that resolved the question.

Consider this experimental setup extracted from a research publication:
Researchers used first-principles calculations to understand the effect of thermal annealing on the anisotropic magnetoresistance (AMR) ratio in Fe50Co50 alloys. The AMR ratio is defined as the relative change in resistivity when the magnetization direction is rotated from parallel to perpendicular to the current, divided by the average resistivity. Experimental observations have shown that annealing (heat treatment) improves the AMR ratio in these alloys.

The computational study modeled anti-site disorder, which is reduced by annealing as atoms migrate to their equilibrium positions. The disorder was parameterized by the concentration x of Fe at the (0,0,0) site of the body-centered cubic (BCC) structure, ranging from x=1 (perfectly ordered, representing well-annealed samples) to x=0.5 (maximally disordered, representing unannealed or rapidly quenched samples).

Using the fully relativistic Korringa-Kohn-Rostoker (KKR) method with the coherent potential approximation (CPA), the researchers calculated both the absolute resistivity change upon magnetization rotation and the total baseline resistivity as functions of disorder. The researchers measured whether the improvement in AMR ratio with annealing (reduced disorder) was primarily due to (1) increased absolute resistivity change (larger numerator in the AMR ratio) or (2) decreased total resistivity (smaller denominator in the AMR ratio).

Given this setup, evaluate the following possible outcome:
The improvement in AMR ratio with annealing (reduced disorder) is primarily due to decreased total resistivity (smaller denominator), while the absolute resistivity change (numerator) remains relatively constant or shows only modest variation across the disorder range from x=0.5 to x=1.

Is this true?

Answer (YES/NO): YES